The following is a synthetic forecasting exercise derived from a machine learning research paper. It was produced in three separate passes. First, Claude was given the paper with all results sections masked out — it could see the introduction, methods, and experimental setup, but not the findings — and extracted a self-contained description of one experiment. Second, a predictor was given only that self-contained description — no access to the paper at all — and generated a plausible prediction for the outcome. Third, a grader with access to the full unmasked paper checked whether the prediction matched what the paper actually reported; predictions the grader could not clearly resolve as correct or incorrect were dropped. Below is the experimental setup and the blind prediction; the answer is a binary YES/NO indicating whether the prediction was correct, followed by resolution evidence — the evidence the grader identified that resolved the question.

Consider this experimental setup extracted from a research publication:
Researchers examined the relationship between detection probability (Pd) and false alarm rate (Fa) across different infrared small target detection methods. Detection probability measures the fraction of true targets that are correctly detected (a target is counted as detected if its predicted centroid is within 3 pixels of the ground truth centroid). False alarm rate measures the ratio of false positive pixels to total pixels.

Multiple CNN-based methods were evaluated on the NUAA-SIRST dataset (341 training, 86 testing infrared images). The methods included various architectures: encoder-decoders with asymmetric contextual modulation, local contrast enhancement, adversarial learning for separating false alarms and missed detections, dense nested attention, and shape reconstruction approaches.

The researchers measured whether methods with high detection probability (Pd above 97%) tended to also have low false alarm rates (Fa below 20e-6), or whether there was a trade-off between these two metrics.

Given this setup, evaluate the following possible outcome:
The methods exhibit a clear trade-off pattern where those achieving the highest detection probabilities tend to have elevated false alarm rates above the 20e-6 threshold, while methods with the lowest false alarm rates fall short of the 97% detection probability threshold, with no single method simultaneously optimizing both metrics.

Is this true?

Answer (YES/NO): NO